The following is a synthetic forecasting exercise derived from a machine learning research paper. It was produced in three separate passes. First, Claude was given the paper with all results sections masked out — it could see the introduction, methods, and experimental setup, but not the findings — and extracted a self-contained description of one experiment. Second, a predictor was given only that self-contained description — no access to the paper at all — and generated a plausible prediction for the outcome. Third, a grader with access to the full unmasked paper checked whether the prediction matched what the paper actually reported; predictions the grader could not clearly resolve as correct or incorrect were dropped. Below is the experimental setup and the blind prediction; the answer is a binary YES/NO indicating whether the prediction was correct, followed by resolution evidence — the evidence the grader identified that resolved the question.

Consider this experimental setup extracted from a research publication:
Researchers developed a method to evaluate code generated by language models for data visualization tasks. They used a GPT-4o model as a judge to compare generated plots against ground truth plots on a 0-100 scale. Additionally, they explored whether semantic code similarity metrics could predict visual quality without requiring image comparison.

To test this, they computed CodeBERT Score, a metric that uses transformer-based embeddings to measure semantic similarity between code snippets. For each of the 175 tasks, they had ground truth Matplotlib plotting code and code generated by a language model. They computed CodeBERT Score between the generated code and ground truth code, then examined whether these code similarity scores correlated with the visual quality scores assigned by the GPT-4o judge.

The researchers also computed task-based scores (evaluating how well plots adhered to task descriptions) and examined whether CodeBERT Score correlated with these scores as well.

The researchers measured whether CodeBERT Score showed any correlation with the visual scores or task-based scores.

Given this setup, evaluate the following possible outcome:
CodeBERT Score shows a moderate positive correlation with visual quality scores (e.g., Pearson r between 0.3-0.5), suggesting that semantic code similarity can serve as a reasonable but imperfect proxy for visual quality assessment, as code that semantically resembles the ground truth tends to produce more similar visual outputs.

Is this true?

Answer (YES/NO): NO